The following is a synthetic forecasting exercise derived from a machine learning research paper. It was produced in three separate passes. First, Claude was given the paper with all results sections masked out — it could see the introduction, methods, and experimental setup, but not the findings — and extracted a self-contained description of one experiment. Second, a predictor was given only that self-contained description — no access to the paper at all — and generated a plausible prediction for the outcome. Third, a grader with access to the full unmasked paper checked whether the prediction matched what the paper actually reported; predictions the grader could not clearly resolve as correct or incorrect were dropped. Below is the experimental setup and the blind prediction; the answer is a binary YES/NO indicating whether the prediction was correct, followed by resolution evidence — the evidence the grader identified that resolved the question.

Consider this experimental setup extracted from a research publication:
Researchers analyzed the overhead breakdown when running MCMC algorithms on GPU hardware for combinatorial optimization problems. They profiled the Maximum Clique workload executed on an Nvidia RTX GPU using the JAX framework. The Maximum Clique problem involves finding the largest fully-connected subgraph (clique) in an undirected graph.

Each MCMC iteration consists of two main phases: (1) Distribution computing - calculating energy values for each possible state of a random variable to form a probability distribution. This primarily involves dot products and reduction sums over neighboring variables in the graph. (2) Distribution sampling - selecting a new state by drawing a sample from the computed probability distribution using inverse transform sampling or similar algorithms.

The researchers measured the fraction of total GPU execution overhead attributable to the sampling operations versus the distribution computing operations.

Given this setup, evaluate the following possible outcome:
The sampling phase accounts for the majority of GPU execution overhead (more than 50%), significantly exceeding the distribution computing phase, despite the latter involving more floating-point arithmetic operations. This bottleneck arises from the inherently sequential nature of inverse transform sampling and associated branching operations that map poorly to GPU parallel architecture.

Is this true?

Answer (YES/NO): NO